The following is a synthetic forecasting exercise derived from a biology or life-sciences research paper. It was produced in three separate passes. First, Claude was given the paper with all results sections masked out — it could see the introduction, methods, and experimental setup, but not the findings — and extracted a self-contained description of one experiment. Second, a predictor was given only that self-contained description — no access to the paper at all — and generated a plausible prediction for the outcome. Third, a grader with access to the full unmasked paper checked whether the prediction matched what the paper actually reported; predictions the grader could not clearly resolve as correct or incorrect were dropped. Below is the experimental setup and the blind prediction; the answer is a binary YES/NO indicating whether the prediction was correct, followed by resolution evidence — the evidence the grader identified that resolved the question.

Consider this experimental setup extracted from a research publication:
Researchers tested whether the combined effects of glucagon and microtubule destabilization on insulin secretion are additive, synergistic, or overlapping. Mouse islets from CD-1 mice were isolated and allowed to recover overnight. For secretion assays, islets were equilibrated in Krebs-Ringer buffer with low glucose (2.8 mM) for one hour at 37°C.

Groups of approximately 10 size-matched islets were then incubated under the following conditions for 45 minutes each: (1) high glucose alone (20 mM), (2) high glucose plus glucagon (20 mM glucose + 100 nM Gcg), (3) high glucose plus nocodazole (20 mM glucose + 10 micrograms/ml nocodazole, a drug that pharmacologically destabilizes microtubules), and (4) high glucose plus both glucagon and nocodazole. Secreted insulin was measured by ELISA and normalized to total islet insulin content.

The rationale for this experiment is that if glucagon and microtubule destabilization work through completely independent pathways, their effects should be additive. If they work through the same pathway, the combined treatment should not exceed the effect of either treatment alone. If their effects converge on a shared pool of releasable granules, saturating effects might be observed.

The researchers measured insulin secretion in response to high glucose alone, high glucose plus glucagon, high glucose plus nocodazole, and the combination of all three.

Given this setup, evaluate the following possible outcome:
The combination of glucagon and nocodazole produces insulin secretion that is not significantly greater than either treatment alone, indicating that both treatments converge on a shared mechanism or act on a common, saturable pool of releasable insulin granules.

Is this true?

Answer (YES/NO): YES